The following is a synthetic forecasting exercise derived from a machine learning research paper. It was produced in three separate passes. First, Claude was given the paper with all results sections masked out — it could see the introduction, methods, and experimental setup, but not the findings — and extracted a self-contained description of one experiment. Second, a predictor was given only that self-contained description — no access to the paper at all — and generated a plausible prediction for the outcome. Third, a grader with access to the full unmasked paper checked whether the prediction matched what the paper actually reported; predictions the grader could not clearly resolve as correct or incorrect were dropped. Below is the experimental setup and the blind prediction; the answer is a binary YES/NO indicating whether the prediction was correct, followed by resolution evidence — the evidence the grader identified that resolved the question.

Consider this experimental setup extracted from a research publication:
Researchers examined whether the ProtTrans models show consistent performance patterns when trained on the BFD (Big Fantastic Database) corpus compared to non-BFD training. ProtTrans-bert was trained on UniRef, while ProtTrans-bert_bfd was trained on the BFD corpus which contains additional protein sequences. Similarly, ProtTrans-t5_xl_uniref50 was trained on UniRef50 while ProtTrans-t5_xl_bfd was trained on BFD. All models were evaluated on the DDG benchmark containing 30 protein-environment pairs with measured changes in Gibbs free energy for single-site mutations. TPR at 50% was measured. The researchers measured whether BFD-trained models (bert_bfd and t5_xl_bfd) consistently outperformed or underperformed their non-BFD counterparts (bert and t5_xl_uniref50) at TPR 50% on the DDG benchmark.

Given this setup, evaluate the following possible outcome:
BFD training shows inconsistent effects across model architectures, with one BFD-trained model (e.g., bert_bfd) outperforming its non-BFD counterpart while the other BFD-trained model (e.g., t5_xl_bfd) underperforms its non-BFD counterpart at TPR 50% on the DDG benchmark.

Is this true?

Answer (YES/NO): NO